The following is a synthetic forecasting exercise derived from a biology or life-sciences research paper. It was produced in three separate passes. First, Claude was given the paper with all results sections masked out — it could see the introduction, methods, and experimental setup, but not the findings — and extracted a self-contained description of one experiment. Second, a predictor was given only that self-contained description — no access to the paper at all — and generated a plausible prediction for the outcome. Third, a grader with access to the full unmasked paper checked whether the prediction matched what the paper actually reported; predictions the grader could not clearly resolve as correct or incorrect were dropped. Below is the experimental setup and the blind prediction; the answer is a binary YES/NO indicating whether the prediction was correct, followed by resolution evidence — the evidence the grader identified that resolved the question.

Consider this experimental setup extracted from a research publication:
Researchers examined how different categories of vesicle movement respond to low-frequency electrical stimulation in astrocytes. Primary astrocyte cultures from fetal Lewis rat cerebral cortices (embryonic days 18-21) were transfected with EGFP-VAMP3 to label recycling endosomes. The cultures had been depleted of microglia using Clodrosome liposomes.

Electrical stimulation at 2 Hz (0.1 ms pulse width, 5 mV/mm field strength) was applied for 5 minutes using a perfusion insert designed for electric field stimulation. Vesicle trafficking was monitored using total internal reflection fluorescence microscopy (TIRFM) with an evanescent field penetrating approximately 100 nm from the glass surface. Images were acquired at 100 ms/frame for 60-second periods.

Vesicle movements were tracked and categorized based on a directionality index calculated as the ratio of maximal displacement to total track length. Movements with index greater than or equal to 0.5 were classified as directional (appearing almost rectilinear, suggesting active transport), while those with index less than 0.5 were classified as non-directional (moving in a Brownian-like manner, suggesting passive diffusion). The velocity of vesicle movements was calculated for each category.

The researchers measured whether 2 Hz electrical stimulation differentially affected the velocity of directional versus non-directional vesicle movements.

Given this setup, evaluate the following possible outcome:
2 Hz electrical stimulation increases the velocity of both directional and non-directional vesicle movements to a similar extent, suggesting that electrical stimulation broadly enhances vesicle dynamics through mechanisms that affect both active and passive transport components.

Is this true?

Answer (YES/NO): YES